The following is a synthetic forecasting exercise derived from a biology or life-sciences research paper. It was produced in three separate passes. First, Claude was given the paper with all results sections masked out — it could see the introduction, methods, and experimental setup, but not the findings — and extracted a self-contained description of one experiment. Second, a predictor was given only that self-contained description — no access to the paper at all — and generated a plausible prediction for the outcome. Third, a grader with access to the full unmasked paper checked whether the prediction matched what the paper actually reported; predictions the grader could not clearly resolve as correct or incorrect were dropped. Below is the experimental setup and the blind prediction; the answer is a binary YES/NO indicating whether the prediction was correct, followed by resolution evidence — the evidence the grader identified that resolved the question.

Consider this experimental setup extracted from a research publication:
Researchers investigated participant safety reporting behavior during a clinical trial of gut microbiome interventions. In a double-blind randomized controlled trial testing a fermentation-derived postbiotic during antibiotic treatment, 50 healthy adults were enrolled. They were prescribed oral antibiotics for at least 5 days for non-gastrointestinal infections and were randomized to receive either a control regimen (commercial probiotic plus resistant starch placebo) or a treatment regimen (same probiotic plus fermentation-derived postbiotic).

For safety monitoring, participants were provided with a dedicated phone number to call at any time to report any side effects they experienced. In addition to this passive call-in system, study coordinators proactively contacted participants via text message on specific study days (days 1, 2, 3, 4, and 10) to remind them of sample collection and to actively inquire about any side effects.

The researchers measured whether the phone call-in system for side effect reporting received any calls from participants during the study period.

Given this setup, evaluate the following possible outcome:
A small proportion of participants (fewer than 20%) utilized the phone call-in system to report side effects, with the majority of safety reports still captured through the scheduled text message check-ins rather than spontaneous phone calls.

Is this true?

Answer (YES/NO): NO